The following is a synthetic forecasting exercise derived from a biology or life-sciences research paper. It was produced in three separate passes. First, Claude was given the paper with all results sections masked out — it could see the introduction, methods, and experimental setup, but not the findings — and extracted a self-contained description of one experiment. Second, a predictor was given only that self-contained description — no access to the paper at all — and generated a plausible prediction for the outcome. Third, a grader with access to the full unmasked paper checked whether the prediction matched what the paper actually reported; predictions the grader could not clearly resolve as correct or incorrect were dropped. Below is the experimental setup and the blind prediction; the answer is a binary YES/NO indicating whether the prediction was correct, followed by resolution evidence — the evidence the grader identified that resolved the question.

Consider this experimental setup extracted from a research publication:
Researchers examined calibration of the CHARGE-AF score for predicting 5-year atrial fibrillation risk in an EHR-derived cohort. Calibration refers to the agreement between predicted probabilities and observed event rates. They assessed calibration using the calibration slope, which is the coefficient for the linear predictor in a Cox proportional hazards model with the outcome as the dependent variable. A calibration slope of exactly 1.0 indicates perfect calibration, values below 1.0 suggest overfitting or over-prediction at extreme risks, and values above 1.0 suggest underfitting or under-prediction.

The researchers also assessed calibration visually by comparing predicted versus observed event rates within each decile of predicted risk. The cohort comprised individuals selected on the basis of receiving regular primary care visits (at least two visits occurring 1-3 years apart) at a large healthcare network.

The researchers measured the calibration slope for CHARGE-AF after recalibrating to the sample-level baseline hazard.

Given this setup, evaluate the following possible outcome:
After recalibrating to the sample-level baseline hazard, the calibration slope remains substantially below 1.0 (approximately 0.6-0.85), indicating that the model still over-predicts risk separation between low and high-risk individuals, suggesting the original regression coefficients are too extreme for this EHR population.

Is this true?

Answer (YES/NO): YES